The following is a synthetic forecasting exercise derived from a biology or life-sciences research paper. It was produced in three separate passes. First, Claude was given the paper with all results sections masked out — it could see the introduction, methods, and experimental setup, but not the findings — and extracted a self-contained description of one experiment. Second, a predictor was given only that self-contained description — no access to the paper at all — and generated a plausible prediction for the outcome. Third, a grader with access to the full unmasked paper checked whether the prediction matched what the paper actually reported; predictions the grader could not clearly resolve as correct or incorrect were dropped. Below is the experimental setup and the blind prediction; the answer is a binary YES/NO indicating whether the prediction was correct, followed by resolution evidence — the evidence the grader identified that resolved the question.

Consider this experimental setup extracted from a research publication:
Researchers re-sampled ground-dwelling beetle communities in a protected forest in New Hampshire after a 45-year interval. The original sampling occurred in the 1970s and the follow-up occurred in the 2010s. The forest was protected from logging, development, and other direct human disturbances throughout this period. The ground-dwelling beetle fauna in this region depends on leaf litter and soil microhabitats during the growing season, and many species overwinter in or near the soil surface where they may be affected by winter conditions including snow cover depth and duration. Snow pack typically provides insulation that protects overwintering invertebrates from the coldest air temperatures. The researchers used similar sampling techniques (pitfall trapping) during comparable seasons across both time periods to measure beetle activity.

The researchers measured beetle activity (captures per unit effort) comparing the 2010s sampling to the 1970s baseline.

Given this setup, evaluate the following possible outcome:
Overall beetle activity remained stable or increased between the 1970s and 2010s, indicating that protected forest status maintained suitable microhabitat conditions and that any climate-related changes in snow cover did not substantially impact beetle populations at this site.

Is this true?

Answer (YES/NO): NO